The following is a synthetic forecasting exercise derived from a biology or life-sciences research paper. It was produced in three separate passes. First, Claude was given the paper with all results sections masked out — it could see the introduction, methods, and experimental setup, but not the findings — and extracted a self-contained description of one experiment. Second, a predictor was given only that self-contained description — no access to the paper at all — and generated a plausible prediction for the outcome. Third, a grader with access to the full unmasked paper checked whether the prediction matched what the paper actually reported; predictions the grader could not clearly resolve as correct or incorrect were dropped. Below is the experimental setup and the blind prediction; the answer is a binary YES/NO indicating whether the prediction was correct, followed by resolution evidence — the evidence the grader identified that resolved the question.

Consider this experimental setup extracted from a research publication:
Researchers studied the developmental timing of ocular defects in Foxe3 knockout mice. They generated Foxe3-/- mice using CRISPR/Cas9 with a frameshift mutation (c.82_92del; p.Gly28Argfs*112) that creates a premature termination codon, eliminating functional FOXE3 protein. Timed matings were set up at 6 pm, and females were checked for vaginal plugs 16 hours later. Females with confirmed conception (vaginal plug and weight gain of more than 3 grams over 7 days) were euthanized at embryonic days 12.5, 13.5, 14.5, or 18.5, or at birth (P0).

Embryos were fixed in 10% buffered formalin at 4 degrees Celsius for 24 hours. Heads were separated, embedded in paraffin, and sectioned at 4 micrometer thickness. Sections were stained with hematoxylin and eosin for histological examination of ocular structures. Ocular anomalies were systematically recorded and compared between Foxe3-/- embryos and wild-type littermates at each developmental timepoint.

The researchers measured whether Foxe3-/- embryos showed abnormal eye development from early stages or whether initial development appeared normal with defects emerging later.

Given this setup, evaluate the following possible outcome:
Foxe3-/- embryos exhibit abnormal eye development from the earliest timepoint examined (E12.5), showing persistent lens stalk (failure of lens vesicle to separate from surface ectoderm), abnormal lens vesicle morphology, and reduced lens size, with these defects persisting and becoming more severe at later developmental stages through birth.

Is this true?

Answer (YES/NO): NO